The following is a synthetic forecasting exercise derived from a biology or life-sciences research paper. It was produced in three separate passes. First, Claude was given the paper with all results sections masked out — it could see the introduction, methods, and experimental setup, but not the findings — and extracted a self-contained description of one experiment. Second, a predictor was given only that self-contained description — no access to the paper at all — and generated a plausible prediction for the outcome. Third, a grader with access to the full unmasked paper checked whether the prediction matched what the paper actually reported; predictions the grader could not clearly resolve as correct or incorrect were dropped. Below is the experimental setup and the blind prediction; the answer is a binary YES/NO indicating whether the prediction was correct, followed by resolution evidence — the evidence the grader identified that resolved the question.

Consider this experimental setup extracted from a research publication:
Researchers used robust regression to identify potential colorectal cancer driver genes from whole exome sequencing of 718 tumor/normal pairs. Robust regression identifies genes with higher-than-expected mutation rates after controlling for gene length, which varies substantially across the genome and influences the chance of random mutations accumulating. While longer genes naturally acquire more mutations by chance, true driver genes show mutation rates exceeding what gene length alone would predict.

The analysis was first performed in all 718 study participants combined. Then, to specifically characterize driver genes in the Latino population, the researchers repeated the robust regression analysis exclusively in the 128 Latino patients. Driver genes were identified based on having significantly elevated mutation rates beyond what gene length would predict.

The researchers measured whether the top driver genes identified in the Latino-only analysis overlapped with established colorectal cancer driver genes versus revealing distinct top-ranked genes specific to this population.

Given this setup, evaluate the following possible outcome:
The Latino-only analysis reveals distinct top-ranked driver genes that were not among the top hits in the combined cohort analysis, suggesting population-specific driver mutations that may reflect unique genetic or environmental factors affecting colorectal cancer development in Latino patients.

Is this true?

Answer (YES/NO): NO